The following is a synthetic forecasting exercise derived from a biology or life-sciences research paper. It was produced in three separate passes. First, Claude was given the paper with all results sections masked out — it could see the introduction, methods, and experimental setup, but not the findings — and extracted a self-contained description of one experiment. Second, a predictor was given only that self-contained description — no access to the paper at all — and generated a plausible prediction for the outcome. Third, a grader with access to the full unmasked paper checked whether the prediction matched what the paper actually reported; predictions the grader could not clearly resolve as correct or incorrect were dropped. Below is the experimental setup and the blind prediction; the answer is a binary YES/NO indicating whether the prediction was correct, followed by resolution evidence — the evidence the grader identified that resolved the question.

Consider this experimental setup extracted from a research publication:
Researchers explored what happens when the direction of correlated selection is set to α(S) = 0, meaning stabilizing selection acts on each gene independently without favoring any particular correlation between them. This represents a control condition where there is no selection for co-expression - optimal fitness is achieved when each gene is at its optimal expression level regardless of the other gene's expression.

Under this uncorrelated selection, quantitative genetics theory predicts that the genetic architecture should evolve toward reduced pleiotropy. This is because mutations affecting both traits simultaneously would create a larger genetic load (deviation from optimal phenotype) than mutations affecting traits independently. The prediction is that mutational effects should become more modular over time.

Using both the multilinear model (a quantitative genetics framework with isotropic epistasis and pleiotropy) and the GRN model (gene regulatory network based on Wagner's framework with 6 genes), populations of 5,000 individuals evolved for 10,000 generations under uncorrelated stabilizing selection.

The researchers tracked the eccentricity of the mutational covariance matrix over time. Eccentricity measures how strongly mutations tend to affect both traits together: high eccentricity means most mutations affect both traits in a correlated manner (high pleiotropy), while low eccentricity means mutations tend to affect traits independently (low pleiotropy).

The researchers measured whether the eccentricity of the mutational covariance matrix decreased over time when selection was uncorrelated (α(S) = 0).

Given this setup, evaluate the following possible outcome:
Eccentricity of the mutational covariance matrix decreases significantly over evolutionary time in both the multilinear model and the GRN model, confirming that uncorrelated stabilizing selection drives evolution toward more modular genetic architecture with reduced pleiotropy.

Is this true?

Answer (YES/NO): NO